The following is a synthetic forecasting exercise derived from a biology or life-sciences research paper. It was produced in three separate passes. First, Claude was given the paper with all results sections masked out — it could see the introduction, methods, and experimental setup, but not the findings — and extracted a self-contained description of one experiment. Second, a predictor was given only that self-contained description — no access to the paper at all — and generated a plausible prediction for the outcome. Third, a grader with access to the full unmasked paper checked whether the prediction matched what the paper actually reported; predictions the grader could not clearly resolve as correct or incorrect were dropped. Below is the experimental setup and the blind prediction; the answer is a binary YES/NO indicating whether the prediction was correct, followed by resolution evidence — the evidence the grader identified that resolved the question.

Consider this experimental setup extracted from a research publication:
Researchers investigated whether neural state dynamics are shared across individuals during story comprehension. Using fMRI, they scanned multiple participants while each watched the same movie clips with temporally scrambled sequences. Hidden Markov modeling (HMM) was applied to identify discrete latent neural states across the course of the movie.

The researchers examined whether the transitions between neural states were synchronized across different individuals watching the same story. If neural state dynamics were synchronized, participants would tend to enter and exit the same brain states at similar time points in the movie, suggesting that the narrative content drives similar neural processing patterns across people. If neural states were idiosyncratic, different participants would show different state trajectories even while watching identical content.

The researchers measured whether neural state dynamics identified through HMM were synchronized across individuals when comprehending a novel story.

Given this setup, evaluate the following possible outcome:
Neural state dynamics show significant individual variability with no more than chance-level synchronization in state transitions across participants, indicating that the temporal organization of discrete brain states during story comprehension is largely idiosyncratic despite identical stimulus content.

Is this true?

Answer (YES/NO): NO